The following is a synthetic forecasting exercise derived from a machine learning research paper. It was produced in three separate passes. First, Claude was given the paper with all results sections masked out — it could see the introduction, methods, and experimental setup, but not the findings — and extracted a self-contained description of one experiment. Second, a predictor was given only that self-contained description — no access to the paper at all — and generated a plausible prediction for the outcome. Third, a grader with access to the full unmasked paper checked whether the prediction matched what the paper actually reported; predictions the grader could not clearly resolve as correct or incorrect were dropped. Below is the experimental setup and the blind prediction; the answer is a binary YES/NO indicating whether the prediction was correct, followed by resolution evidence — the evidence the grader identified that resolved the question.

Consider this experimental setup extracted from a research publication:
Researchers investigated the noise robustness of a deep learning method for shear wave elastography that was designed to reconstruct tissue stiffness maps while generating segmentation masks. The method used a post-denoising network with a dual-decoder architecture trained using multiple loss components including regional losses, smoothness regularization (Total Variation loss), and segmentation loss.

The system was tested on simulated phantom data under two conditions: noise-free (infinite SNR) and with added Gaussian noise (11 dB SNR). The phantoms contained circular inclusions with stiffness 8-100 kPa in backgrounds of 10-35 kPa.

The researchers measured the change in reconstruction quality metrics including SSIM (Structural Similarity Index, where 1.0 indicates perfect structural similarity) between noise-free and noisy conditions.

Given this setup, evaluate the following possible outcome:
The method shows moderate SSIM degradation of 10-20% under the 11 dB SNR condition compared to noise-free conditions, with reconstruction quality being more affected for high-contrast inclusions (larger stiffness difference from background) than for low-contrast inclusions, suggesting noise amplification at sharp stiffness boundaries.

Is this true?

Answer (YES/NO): NO